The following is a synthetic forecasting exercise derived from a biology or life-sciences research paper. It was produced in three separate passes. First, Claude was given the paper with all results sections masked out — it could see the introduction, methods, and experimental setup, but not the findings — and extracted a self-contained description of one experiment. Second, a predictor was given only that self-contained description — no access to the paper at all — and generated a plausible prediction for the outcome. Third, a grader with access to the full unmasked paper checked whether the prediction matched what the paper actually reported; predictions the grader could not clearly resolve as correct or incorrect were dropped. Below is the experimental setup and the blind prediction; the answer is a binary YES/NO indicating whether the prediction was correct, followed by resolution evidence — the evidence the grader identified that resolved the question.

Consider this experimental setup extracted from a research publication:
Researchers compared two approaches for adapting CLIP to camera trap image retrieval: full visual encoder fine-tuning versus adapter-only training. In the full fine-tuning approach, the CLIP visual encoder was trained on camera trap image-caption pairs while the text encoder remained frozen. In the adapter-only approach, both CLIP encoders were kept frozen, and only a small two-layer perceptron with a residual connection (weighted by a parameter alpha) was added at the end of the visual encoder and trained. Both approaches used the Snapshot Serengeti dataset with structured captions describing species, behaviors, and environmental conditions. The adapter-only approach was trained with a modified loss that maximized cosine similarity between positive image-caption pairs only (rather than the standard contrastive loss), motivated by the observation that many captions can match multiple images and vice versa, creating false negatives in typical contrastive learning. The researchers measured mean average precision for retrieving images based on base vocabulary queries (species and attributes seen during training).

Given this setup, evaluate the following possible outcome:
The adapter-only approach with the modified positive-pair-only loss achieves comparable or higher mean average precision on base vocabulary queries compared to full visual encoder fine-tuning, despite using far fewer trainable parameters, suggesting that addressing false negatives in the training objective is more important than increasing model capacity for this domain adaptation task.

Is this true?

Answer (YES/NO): NO